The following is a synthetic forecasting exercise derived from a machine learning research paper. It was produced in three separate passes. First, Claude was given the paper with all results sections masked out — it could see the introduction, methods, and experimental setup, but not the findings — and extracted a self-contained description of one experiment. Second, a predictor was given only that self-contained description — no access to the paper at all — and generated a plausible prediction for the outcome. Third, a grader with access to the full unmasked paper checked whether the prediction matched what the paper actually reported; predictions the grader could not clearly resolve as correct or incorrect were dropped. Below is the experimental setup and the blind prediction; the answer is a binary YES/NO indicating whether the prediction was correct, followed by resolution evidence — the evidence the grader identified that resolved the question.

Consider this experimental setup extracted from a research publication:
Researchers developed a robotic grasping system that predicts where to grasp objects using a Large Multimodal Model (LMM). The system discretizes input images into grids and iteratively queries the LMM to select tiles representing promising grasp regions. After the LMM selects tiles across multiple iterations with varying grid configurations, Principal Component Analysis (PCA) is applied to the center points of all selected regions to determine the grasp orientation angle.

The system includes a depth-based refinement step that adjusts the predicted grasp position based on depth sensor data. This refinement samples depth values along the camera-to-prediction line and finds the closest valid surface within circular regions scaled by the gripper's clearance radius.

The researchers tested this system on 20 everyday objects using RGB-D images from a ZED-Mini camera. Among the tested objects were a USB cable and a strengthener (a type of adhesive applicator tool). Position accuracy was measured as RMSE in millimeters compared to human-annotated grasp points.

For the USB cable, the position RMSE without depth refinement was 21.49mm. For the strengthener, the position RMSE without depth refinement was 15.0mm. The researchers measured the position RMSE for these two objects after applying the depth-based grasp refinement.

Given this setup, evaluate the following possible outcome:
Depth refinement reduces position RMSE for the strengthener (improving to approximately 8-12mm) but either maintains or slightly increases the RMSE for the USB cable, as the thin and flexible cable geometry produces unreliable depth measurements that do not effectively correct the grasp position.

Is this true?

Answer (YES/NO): NO